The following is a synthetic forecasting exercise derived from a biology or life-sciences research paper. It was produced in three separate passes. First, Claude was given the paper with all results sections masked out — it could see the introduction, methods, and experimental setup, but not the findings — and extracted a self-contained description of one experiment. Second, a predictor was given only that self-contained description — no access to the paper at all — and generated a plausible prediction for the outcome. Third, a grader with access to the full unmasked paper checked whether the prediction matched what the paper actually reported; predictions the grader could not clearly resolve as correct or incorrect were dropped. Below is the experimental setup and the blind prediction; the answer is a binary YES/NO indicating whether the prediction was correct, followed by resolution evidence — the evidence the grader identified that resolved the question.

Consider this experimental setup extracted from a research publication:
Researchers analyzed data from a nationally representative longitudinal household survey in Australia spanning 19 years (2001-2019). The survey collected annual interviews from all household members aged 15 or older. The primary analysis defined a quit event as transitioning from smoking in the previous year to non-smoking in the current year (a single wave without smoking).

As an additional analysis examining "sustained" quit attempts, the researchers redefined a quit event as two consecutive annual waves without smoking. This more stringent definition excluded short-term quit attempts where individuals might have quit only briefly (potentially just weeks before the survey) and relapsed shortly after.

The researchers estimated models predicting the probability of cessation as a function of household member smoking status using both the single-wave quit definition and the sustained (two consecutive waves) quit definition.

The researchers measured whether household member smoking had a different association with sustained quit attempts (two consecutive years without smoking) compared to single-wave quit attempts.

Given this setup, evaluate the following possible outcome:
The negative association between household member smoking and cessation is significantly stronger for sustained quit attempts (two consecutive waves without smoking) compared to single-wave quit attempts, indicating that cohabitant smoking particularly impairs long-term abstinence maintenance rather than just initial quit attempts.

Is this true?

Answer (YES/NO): YES